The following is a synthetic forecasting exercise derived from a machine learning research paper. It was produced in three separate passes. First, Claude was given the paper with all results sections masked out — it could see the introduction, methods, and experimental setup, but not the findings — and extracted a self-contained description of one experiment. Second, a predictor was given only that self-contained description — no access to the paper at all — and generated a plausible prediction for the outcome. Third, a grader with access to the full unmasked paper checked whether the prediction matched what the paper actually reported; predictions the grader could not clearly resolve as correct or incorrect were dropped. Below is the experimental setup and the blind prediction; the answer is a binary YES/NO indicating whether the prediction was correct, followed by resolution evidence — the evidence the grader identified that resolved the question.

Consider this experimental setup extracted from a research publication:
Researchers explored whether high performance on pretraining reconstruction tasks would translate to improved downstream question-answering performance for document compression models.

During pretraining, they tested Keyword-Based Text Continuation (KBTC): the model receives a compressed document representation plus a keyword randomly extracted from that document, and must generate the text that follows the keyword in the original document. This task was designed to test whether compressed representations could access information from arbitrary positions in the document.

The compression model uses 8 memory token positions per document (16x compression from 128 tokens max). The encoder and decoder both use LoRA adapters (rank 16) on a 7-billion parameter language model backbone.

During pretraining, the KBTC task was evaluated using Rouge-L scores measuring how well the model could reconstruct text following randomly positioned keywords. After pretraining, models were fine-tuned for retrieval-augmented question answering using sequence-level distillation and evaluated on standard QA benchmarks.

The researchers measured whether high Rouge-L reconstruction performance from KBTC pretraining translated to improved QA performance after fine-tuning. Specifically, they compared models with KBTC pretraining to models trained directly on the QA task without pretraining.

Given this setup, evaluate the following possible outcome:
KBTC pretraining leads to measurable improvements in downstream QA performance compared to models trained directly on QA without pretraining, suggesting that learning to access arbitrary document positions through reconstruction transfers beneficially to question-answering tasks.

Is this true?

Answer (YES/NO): NO